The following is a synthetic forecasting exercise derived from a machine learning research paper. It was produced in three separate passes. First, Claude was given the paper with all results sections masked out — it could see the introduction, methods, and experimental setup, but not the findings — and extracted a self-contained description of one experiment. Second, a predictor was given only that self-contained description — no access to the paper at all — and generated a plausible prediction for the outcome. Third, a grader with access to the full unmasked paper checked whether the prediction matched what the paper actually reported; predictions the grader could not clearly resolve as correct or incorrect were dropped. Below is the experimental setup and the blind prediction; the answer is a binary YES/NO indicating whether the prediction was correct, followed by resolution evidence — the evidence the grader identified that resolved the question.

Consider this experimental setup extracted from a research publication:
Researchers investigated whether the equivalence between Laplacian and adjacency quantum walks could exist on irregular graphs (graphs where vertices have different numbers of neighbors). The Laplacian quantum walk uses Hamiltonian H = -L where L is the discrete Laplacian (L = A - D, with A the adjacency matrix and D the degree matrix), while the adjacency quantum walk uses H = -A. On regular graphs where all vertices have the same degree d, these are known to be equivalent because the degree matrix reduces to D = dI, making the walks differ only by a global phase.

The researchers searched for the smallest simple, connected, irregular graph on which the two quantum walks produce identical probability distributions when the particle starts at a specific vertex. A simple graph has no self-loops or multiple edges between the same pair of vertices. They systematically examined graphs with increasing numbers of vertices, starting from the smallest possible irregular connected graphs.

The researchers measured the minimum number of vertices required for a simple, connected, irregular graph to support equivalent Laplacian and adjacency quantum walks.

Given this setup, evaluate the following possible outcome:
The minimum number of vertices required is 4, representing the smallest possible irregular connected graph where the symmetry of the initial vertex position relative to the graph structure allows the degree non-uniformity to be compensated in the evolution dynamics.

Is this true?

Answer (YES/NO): NO